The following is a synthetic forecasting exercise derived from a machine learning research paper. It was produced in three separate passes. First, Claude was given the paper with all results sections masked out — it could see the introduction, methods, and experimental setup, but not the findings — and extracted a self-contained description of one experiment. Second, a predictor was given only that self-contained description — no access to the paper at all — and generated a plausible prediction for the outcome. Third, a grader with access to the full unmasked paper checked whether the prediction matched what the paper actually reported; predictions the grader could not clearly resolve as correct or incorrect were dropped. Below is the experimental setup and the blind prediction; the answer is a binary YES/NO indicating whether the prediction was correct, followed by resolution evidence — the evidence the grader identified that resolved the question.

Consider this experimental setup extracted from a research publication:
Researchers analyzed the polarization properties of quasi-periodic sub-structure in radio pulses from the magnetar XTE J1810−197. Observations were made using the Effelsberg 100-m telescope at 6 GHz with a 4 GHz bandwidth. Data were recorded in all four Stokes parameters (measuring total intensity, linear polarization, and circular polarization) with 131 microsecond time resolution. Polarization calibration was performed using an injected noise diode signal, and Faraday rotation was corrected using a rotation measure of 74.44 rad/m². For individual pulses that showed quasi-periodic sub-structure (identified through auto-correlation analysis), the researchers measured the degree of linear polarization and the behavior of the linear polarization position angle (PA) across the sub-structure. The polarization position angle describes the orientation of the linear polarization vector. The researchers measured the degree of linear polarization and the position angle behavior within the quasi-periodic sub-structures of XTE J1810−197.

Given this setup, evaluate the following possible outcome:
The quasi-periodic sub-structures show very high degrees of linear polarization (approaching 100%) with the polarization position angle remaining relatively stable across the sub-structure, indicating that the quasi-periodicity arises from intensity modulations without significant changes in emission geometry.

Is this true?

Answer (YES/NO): YES